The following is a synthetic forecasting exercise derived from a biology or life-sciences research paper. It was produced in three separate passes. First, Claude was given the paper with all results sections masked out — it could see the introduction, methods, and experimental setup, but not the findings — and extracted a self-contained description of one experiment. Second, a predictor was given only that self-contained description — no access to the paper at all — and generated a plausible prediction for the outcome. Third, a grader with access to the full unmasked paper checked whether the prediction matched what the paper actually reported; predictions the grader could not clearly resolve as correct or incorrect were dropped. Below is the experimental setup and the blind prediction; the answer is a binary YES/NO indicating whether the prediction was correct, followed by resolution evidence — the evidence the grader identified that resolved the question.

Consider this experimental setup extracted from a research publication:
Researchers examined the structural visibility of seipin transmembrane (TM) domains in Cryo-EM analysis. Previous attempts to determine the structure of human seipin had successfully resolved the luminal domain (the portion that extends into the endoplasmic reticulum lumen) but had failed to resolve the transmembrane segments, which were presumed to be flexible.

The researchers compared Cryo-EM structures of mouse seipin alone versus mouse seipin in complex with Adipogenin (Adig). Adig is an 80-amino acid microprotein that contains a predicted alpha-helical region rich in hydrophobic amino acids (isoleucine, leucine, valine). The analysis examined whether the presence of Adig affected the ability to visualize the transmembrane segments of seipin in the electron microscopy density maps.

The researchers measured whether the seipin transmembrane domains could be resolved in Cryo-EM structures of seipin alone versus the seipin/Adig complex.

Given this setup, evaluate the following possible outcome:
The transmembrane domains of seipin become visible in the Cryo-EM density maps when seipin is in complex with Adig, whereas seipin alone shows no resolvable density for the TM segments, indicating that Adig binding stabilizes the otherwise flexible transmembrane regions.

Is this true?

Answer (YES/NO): NO